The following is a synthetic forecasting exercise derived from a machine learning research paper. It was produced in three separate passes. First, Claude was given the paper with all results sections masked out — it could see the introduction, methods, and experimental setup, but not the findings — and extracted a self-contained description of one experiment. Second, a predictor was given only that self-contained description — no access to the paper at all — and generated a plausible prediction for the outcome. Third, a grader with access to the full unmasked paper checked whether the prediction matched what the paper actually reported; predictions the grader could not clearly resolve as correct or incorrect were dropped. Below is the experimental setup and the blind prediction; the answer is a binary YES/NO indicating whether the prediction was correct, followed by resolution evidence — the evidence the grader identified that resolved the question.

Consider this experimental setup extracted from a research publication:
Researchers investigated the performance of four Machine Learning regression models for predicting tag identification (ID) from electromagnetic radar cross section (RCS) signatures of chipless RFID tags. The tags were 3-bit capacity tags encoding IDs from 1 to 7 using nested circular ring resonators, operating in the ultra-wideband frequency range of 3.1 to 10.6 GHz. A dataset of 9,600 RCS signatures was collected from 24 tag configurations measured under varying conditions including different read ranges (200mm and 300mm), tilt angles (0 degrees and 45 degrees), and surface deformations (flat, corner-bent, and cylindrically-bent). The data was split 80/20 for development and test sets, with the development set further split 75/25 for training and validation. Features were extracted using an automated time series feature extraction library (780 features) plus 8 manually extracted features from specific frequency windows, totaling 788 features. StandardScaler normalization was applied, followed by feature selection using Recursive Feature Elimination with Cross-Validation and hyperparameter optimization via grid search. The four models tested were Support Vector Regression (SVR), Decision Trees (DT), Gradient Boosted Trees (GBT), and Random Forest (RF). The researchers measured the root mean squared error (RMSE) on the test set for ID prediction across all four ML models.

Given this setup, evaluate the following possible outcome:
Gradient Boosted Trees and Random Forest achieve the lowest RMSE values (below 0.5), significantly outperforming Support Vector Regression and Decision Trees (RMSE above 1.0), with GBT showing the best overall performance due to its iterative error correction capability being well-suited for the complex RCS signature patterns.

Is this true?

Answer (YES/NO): NO